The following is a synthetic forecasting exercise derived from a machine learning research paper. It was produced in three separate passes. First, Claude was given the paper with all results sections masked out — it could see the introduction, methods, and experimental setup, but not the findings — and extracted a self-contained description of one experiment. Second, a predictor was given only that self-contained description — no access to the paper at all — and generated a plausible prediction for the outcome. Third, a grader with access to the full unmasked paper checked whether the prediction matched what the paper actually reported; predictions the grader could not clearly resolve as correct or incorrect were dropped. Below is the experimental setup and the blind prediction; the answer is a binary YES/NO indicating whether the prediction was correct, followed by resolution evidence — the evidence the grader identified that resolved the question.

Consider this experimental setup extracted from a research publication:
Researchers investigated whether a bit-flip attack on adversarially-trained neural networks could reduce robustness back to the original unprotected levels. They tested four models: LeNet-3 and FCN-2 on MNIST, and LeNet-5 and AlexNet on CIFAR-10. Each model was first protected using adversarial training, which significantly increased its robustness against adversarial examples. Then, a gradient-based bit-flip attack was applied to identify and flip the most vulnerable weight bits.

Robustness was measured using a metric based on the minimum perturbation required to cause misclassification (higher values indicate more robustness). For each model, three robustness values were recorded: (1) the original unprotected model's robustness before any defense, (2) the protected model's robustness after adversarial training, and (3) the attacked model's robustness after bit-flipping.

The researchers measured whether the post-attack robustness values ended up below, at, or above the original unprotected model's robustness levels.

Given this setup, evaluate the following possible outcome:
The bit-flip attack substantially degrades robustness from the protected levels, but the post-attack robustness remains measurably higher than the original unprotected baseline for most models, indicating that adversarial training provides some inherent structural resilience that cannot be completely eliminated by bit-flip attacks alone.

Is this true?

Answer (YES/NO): YES